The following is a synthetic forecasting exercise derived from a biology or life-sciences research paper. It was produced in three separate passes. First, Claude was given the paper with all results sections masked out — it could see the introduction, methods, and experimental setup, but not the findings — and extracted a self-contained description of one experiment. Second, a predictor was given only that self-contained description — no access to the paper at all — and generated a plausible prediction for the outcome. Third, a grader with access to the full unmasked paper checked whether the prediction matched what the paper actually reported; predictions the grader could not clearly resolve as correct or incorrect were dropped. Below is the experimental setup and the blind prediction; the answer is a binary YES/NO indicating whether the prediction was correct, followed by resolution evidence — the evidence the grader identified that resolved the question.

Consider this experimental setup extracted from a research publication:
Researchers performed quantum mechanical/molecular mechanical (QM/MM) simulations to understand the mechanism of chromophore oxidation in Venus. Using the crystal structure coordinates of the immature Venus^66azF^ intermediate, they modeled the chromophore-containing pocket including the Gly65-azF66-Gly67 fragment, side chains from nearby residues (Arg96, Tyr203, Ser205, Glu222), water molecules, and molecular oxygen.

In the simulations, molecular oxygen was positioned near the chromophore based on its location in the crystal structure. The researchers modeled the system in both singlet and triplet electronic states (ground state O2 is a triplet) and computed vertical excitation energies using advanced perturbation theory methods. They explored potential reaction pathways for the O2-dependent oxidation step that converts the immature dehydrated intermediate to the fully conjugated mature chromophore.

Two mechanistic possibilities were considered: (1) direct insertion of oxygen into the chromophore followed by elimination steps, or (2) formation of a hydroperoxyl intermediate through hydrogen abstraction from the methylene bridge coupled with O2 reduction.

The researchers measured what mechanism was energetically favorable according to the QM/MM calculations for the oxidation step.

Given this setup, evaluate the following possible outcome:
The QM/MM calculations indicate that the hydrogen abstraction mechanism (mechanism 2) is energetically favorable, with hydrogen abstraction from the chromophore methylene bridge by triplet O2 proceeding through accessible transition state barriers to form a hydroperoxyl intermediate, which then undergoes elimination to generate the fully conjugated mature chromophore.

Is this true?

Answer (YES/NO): NO